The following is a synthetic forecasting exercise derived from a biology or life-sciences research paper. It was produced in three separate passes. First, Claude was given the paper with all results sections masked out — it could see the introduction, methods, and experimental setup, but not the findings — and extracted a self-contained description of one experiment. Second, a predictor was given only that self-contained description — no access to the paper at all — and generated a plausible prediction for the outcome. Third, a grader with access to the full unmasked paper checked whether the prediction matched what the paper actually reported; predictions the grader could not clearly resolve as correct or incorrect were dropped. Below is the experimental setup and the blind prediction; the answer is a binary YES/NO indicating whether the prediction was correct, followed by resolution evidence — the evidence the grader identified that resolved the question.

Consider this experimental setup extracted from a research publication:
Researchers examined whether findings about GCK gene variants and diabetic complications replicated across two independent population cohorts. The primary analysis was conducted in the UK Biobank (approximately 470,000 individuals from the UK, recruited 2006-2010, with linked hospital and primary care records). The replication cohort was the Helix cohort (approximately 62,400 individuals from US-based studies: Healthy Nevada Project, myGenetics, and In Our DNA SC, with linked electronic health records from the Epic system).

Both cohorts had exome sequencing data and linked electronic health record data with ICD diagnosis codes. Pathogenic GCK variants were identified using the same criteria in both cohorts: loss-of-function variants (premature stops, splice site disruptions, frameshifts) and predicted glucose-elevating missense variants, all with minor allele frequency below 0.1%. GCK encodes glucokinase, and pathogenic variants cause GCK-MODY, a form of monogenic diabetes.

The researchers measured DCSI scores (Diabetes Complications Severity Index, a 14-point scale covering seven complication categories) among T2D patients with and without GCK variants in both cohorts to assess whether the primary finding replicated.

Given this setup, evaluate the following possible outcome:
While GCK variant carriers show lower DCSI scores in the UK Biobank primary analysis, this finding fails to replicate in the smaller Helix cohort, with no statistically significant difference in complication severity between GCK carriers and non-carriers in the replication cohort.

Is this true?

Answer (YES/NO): NO